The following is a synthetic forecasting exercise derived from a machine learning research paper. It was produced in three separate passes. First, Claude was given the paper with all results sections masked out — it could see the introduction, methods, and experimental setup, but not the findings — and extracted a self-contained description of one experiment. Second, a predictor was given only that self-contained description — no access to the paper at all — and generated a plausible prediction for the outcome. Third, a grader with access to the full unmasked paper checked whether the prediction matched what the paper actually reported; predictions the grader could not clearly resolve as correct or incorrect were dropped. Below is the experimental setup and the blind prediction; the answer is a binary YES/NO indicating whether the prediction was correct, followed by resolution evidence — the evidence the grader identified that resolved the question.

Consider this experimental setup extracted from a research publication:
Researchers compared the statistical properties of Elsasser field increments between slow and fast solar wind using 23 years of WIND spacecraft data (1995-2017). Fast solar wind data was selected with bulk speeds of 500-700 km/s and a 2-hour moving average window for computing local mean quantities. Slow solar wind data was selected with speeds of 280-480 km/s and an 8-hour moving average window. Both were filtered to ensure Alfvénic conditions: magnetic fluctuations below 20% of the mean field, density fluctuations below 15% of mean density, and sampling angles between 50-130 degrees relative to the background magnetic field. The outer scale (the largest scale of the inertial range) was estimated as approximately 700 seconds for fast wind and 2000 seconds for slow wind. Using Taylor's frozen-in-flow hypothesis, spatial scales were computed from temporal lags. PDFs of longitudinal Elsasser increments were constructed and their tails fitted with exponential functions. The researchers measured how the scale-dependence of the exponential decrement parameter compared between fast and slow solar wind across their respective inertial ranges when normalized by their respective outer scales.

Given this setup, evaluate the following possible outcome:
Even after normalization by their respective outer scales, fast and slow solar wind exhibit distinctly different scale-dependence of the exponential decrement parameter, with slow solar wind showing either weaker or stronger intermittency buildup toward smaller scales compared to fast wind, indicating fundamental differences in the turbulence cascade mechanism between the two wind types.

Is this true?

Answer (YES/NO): NO